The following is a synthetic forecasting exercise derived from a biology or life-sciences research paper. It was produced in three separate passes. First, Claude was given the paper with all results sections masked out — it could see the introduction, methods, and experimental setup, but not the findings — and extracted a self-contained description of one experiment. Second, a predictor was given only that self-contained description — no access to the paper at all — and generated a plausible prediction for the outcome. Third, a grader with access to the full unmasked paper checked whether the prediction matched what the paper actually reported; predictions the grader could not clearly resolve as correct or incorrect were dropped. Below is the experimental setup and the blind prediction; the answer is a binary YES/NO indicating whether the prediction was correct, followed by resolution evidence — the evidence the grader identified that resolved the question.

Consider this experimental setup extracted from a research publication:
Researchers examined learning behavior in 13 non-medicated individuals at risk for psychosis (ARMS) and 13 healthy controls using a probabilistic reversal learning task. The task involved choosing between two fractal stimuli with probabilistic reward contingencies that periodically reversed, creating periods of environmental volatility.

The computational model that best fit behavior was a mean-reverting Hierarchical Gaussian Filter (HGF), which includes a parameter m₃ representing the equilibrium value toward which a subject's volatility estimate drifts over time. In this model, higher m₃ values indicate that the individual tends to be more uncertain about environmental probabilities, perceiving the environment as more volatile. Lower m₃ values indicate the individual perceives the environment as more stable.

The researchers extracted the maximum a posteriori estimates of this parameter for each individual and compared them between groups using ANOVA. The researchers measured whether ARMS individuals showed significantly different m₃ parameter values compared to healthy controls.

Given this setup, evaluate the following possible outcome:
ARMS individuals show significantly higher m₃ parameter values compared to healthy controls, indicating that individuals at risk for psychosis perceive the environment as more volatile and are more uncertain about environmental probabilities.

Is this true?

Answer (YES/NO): YES